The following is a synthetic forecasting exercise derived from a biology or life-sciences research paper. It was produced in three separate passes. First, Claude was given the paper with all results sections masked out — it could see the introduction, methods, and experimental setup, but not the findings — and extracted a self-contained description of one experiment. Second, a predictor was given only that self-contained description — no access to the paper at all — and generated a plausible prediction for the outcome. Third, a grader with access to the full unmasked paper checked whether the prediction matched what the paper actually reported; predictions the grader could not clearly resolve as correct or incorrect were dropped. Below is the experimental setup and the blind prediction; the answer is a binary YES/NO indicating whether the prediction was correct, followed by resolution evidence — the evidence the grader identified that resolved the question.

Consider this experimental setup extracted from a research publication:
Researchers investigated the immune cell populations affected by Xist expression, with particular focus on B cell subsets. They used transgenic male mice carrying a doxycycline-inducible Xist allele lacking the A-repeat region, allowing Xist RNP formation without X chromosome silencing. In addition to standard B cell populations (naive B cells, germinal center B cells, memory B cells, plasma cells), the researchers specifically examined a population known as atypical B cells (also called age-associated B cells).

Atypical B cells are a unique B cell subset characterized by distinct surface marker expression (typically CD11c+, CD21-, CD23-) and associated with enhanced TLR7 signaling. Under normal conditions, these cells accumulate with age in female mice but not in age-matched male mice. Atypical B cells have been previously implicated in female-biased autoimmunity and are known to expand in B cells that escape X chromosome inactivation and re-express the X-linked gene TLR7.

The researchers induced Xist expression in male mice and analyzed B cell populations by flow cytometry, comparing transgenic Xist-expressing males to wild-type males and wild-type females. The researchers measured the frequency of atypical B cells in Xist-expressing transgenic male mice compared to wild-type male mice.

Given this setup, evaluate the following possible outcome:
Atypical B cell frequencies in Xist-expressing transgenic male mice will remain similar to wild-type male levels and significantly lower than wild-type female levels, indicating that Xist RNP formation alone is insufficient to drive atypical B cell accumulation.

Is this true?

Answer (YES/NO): NO